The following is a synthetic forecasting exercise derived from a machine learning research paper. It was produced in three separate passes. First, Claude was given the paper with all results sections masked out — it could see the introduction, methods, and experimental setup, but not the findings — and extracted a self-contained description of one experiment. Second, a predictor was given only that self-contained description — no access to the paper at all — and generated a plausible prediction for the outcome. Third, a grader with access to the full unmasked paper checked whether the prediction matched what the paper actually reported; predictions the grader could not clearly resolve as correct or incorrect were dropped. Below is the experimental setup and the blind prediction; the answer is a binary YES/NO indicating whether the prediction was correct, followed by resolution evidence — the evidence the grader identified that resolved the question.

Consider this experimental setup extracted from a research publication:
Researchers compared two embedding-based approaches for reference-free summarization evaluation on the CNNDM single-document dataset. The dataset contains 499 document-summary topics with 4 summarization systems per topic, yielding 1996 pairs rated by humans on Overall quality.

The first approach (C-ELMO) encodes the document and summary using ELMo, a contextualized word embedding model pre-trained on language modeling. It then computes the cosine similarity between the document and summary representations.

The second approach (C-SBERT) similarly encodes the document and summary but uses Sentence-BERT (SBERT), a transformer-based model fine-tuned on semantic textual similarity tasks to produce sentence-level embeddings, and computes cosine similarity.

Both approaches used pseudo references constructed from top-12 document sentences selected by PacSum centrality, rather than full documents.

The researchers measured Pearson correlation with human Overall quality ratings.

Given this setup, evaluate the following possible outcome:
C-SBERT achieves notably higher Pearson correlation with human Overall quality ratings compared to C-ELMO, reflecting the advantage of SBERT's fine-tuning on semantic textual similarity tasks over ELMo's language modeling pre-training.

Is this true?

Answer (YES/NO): YES